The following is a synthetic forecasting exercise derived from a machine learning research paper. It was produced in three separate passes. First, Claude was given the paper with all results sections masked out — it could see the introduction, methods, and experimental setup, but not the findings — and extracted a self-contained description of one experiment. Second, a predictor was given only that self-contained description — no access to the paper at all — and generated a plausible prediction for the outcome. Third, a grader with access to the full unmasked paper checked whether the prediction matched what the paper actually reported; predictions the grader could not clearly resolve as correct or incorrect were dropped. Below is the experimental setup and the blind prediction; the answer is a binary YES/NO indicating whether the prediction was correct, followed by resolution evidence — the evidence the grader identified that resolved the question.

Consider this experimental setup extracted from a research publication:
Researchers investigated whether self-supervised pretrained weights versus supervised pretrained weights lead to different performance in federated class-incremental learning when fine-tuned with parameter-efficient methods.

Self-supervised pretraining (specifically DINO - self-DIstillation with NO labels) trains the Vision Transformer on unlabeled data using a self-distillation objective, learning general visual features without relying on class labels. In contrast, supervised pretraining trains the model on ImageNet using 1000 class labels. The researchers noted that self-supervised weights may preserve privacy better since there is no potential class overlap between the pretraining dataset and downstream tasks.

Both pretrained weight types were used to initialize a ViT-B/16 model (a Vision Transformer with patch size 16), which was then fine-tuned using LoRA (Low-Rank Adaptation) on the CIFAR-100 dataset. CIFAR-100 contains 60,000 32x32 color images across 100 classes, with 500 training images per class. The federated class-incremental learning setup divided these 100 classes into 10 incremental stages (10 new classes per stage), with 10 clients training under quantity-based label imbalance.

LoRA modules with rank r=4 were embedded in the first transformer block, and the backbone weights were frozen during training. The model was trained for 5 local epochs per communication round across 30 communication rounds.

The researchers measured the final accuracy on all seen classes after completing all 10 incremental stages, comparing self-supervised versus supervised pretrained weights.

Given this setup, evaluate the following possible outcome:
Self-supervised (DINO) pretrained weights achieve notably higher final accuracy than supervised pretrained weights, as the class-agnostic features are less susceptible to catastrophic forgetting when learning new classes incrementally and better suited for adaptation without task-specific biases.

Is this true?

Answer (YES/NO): NO